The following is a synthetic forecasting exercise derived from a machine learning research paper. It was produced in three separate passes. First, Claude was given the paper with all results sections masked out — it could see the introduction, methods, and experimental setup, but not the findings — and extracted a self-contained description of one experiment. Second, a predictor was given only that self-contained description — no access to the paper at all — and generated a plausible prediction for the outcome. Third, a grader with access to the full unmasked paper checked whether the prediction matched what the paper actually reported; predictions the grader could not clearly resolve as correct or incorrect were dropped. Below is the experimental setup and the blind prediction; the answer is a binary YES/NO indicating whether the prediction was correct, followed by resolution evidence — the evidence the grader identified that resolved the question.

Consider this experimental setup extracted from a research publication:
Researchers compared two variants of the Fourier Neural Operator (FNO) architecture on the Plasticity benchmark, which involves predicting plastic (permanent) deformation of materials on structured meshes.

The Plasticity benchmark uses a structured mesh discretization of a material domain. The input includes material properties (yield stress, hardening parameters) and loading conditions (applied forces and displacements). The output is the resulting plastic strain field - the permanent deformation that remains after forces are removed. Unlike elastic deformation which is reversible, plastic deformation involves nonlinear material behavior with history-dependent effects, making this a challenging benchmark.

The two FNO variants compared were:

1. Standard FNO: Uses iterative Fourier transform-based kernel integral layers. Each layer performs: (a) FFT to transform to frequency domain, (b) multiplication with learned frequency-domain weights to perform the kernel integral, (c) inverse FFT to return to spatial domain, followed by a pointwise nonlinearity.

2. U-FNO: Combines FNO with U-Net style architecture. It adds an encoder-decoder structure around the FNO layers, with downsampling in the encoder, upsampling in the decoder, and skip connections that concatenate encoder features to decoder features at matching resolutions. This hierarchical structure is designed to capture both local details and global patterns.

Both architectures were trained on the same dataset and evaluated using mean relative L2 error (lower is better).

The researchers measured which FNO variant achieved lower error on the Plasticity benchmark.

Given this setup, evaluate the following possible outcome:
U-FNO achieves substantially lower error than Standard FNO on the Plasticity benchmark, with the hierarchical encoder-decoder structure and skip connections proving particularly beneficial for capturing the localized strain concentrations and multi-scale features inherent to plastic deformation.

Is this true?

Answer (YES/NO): YES